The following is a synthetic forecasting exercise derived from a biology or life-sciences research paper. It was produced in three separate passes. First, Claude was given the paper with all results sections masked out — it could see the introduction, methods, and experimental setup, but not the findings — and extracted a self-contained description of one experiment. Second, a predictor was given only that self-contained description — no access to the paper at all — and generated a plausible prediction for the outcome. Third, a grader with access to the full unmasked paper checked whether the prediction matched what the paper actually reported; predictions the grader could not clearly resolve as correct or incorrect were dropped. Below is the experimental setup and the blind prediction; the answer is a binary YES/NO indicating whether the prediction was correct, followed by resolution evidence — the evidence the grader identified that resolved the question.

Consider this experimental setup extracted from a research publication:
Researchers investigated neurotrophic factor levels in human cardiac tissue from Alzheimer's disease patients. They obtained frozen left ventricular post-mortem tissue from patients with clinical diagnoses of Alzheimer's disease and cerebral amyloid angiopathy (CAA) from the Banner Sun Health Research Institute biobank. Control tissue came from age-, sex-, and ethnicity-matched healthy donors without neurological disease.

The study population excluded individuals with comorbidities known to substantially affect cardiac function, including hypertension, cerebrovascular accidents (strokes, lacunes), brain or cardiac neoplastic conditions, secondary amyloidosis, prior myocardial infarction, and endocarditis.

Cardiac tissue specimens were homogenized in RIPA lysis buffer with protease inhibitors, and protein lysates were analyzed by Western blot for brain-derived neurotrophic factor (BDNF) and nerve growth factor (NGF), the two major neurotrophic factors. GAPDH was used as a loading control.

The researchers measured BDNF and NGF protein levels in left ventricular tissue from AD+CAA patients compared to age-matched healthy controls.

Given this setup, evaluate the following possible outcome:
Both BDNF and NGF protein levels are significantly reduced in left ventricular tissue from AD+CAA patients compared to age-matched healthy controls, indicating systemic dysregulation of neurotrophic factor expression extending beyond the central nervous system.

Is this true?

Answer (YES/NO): NO